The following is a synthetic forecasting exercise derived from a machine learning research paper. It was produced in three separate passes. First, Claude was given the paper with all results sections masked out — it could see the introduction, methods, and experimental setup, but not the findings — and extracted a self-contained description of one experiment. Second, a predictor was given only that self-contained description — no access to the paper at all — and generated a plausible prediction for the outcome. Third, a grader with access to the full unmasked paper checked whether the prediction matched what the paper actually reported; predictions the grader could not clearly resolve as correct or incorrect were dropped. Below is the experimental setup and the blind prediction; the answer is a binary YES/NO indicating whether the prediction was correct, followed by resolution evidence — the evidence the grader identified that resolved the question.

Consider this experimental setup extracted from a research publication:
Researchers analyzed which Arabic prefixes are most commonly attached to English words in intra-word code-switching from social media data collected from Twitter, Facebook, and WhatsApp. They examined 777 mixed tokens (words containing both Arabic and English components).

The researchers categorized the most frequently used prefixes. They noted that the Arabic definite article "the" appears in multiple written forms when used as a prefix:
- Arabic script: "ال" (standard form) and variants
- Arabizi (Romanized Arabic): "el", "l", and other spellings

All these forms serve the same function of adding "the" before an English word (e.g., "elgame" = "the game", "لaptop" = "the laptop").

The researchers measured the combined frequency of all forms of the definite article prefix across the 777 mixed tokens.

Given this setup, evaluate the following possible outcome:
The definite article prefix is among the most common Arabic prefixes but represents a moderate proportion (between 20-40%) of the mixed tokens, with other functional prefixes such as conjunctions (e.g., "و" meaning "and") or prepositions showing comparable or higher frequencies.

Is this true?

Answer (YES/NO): NO